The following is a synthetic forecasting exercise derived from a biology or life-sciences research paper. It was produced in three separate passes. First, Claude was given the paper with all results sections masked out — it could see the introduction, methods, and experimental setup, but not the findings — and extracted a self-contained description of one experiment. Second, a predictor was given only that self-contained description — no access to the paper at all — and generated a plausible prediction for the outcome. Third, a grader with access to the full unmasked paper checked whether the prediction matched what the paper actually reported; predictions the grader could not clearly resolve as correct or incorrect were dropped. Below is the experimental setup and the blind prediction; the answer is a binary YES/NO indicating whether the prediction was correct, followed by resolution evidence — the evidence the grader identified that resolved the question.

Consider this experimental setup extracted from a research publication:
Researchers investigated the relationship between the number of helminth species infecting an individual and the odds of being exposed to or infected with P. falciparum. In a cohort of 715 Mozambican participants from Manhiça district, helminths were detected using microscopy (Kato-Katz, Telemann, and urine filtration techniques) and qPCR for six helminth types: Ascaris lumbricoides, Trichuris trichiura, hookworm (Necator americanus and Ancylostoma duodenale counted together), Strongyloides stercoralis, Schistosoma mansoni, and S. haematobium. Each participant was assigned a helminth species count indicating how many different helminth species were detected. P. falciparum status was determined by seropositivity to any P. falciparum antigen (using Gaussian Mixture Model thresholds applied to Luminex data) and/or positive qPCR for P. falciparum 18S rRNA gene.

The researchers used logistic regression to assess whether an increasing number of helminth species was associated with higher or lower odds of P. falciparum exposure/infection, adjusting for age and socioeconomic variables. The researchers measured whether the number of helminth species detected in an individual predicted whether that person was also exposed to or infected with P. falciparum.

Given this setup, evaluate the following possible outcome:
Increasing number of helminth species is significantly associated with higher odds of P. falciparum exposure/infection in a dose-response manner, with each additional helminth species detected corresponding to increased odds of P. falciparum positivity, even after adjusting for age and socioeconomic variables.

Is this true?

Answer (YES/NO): YES